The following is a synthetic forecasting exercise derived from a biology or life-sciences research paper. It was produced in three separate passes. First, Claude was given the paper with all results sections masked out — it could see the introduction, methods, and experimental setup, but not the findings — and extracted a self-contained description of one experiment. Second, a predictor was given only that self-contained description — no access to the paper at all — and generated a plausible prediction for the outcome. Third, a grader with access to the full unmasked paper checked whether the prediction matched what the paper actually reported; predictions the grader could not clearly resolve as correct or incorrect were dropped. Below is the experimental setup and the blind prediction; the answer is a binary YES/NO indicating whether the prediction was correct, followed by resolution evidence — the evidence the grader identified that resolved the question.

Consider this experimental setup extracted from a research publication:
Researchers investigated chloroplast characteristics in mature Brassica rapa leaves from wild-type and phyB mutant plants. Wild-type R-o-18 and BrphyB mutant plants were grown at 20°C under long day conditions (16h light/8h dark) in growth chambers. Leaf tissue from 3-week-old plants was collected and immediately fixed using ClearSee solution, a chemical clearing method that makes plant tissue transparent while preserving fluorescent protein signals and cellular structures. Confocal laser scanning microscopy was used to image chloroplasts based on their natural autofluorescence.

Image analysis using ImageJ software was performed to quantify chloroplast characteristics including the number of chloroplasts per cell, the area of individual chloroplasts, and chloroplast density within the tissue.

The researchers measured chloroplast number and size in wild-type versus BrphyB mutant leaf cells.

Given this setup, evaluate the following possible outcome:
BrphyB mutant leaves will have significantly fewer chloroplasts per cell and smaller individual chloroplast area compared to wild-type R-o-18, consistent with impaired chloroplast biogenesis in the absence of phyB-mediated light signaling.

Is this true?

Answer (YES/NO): NO